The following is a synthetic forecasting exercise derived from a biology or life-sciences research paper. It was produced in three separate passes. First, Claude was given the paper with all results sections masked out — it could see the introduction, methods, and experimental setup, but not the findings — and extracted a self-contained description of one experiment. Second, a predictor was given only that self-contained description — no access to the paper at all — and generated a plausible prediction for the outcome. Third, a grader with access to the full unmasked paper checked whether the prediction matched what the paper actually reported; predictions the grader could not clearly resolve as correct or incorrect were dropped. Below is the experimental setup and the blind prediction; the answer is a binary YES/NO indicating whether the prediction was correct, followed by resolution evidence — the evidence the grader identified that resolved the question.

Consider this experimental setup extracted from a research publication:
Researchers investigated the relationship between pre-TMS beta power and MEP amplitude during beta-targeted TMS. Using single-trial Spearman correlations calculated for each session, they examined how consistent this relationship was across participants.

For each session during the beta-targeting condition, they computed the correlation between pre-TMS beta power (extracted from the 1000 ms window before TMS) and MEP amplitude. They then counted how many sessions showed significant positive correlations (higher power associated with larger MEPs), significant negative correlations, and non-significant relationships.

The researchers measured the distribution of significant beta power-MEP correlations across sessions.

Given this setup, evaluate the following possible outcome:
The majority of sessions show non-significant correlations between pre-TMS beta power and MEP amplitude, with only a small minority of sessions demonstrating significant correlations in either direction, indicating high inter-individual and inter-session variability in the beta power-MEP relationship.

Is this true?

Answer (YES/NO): YES